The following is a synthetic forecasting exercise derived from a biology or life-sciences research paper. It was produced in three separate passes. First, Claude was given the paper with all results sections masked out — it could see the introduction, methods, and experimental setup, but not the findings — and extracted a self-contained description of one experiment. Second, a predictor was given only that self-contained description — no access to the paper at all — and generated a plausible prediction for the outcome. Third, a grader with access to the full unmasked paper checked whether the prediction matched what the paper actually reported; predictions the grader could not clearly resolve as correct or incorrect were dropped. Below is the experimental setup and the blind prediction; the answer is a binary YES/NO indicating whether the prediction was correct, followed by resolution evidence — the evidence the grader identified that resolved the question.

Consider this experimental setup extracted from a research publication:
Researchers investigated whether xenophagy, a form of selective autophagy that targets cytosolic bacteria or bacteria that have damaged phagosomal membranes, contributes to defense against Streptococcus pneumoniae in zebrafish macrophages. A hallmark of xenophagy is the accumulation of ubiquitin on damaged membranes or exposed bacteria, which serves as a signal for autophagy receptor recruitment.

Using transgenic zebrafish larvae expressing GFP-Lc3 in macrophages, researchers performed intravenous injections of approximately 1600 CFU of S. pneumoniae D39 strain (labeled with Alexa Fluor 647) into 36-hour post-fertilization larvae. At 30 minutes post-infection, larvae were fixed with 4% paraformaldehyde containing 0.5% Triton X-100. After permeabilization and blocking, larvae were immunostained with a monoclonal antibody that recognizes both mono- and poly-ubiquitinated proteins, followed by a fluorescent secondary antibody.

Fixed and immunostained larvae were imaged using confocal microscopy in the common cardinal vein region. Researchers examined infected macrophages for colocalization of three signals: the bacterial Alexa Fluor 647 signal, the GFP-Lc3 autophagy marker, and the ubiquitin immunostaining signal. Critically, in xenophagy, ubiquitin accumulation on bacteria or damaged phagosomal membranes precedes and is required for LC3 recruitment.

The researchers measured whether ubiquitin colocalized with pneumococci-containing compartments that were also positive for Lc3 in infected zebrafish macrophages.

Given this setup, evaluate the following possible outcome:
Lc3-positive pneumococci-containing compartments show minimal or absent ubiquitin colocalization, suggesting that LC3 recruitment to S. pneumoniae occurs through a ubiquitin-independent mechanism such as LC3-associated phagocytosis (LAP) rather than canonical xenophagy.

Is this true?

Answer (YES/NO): YES